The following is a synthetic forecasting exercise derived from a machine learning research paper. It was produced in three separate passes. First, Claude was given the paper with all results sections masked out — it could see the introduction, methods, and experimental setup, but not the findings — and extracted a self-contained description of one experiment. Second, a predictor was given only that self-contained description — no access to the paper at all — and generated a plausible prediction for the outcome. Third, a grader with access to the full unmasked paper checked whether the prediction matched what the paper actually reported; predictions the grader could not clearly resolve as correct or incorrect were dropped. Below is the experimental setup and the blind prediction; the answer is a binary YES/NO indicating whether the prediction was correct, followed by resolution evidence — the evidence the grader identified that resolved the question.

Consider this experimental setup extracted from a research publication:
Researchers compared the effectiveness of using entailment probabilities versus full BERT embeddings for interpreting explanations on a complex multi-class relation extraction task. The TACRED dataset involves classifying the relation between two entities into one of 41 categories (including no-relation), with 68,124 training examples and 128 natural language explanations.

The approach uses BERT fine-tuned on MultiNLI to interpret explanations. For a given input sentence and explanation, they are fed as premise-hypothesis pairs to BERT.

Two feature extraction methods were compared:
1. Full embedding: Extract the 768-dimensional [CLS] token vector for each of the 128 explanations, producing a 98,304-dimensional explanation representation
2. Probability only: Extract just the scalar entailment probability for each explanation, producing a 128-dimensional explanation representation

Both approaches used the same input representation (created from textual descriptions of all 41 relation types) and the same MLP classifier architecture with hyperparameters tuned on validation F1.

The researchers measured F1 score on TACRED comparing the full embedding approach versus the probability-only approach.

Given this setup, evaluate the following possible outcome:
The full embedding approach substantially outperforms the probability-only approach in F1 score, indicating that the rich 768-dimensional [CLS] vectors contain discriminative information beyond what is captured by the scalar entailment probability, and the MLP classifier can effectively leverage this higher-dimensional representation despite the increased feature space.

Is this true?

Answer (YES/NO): YES